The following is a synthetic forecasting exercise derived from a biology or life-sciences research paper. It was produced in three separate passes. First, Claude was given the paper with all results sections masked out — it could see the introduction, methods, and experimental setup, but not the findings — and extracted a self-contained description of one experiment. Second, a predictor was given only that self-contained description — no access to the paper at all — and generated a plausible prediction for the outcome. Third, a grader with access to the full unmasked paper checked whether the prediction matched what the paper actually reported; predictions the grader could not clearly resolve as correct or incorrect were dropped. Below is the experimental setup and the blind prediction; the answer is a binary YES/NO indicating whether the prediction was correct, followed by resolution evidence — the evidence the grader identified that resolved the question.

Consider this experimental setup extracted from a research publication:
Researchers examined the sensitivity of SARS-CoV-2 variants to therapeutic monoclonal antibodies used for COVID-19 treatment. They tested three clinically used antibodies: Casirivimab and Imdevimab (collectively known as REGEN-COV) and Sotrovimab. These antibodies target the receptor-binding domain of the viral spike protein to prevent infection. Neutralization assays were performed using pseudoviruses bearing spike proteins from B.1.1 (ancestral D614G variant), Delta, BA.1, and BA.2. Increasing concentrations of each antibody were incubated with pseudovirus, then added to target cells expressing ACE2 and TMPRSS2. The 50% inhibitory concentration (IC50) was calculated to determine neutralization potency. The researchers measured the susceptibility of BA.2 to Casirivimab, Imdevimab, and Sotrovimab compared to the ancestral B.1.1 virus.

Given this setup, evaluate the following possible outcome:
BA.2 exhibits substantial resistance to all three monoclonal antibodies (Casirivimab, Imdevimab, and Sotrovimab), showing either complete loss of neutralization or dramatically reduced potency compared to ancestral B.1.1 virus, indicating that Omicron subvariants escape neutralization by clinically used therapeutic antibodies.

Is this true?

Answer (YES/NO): YES